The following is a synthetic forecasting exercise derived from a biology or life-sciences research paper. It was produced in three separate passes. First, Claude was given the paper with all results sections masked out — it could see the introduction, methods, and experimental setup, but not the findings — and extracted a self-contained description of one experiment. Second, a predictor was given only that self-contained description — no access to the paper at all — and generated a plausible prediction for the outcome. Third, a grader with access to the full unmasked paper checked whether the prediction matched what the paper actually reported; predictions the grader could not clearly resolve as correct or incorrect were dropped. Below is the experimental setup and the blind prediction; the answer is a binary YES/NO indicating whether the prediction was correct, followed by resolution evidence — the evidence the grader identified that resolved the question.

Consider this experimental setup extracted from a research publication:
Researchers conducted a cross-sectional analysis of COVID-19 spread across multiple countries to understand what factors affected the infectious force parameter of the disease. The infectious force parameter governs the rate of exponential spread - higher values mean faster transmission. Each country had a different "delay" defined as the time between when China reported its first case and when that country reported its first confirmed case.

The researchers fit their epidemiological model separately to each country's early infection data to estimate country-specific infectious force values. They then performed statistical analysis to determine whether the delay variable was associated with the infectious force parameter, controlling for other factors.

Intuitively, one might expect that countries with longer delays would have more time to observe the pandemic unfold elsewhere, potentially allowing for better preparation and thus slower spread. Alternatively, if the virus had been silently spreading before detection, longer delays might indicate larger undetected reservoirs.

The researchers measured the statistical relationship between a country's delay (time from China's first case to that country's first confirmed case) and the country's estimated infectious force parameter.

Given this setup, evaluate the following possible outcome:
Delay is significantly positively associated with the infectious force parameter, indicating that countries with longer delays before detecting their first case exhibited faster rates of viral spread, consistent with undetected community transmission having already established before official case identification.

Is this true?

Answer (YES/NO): YES